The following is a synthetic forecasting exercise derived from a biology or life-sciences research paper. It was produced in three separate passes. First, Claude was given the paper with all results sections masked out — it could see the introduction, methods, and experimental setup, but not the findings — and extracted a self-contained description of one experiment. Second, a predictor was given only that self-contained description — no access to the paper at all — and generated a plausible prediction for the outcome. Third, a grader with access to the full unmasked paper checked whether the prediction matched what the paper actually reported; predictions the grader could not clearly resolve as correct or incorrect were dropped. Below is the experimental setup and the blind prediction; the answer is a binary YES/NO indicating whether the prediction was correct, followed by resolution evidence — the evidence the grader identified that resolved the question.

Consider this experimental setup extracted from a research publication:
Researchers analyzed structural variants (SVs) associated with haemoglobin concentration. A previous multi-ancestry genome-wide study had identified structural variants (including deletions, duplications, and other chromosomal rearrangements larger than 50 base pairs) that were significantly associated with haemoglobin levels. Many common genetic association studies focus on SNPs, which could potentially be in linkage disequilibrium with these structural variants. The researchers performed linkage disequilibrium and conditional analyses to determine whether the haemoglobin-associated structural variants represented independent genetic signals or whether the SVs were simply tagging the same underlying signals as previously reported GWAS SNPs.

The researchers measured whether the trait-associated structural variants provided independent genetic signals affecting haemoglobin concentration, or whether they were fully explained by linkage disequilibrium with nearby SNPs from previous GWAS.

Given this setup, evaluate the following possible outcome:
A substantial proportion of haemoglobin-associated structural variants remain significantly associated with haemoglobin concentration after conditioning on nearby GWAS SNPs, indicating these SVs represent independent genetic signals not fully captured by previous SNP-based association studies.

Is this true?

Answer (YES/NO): NO